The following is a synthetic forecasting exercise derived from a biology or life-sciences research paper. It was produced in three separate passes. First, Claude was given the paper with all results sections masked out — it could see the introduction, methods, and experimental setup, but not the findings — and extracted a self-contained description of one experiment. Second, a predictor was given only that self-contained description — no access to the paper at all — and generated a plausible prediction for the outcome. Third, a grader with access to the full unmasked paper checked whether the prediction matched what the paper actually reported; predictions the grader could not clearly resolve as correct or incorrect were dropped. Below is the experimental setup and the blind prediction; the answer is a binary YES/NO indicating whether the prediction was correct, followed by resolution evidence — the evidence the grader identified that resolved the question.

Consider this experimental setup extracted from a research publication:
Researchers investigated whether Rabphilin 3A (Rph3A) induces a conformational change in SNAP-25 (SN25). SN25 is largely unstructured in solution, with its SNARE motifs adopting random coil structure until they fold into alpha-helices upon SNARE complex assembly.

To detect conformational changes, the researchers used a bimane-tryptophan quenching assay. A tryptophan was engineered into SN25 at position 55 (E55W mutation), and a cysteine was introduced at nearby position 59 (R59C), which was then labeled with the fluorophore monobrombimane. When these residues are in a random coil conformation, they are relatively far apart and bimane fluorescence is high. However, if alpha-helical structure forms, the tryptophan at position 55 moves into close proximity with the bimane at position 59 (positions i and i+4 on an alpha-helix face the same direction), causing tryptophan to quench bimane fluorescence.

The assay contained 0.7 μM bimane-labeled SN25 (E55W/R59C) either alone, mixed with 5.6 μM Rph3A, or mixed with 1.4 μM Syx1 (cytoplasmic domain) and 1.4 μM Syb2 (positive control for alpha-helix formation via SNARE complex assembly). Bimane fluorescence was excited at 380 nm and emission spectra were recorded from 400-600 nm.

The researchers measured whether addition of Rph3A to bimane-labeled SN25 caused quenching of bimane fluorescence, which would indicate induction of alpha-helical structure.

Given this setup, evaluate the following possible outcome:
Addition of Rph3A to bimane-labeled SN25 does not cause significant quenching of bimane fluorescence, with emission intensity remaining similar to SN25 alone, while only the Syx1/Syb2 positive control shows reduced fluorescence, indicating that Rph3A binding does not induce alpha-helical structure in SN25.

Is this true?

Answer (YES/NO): NO